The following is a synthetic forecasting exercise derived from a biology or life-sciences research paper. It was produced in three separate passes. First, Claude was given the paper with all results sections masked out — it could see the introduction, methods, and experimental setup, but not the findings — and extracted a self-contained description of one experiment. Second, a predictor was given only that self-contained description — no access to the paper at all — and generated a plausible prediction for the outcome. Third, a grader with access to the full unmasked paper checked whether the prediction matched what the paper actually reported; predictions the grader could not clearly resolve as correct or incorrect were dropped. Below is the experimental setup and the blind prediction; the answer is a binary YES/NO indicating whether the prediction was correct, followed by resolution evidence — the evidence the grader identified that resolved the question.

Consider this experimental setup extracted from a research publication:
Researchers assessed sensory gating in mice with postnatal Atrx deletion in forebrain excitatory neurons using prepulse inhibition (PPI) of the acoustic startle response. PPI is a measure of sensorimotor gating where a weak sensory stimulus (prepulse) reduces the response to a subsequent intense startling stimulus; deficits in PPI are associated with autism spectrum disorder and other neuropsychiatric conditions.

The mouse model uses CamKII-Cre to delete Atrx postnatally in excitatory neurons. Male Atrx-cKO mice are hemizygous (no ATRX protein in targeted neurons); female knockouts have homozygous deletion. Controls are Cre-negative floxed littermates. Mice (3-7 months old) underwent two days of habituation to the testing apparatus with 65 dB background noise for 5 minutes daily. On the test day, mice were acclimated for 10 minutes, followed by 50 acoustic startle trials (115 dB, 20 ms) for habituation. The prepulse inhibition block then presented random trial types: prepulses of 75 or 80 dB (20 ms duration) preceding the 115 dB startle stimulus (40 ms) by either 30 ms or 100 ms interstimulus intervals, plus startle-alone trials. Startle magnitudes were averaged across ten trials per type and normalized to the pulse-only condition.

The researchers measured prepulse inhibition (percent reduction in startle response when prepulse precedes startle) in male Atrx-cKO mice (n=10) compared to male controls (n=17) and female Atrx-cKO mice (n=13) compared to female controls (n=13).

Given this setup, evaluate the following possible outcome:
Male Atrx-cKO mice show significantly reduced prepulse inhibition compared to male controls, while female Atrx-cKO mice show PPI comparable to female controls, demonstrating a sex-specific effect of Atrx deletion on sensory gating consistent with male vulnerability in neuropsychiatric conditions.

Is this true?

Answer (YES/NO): NO